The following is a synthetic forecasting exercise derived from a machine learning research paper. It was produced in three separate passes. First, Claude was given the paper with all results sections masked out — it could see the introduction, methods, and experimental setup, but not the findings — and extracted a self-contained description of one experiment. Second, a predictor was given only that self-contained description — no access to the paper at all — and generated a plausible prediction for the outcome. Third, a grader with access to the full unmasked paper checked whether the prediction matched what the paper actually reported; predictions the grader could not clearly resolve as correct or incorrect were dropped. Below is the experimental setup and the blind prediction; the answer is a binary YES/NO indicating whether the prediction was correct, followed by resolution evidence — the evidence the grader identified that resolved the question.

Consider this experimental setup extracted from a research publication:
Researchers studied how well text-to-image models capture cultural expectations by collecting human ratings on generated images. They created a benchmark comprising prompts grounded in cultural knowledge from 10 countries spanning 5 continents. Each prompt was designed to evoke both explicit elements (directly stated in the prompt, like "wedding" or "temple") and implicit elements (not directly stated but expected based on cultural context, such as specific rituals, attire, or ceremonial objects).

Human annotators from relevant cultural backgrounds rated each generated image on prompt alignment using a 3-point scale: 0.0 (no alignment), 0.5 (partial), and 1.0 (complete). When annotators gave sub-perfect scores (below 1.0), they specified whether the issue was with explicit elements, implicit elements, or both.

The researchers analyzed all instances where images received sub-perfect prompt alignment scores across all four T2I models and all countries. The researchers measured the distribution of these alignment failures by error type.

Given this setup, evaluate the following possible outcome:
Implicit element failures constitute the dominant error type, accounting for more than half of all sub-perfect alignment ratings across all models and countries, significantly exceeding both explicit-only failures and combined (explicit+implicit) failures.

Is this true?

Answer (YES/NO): NO